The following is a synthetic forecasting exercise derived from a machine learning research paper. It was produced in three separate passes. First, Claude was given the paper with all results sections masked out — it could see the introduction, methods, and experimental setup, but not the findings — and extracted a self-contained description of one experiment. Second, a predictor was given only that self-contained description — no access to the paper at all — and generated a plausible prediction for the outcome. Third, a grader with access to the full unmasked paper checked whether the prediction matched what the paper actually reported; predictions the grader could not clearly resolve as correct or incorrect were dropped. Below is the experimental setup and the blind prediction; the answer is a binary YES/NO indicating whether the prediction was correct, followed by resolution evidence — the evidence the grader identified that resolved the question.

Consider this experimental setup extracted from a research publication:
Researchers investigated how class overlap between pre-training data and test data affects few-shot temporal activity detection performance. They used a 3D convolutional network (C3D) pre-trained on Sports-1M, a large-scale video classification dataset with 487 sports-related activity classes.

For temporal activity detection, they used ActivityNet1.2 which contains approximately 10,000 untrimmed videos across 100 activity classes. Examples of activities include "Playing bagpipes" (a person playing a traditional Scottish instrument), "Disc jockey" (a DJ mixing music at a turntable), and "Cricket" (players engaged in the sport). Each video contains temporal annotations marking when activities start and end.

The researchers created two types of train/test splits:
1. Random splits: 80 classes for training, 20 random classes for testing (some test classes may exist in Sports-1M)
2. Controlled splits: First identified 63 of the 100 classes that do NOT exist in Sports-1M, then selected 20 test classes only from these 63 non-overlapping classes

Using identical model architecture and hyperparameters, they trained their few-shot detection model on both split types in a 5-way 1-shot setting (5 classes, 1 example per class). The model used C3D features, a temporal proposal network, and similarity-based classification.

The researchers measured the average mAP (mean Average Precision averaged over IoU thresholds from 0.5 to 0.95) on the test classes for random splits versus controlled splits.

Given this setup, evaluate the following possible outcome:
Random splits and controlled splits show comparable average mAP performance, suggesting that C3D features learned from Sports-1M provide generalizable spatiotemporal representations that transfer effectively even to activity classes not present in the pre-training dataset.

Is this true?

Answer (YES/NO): NO